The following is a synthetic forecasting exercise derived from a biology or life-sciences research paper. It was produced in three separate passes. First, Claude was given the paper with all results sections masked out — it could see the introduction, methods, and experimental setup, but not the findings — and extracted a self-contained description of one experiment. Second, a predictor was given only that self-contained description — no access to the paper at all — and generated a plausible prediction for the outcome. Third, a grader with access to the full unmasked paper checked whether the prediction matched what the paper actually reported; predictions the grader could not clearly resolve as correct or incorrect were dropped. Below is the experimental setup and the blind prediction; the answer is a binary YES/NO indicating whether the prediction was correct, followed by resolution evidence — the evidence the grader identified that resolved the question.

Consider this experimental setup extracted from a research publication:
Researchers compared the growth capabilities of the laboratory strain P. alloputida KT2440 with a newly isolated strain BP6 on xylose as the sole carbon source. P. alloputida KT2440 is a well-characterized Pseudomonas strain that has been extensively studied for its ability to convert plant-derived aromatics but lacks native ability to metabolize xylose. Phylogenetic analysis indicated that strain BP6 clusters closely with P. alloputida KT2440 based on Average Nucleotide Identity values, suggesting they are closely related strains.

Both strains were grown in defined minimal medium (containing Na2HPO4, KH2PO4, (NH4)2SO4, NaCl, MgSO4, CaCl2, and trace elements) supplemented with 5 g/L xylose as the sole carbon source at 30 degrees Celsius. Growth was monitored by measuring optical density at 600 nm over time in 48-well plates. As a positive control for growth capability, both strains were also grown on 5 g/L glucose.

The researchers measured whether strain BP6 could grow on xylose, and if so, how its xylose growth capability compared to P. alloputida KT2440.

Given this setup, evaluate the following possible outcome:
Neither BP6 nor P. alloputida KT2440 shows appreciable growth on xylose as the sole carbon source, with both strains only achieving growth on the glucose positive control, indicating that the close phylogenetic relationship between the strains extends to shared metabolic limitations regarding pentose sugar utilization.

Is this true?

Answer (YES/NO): NO